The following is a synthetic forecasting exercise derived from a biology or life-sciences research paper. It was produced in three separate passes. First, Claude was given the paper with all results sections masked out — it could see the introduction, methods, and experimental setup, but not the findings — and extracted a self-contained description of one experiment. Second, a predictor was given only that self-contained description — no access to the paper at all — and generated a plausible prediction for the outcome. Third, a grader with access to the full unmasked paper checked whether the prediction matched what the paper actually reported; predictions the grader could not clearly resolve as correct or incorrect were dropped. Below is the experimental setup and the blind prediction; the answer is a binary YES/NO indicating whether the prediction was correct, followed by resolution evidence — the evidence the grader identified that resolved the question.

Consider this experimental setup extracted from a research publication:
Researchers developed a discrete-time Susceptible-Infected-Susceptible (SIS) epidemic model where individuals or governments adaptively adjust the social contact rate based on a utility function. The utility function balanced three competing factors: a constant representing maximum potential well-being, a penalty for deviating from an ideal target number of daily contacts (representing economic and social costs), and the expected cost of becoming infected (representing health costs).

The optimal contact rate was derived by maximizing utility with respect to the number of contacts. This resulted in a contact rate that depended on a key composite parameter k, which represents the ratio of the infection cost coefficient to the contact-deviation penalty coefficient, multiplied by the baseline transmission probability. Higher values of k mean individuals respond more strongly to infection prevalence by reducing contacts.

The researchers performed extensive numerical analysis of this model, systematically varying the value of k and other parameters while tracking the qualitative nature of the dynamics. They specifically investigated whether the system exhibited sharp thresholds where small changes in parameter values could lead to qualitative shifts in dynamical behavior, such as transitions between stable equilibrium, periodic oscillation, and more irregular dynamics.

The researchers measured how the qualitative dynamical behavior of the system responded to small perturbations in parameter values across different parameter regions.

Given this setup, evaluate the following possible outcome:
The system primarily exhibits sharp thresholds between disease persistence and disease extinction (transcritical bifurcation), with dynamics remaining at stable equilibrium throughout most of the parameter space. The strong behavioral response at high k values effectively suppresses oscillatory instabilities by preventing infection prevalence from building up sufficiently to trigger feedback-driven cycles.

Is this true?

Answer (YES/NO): NO